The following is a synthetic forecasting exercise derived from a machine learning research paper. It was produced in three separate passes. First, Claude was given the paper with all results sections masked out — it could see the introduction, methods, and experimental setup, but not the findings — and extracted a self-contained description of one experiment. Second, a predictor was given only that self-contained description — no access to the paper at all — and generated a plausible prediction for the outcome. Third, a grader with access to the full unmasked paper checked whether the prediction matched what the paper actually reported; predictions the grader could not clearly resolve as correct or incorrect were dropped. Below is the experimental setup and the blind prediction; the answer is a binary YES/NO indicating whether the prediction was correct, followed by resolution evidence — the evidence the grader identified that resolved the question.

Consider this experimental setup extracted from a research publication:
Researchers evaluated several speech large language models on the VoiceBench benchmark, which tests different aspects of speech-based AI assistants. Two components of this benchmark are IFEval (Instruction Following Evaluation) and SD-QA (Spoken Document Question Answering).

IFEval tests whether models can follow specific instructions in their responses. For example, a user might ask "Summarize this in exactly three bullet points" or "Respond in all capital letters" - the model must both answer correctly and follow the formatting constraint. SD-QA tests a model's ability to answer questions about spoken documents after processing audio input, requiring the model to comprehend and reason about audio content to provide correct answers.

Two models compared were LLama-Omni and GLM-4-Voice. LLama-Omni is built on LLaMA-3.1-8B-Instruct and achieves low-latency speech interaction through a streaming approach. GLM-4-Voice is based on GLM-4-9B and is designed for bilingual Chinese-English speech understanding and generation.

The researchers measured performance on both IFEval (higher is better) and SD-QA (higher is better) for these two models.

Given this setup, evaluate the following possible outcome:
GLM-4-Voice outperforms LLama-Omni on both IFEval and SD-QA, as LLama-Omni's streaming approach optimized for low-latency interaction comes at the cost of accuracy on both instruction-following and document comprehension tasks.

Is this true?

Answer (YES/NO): NO